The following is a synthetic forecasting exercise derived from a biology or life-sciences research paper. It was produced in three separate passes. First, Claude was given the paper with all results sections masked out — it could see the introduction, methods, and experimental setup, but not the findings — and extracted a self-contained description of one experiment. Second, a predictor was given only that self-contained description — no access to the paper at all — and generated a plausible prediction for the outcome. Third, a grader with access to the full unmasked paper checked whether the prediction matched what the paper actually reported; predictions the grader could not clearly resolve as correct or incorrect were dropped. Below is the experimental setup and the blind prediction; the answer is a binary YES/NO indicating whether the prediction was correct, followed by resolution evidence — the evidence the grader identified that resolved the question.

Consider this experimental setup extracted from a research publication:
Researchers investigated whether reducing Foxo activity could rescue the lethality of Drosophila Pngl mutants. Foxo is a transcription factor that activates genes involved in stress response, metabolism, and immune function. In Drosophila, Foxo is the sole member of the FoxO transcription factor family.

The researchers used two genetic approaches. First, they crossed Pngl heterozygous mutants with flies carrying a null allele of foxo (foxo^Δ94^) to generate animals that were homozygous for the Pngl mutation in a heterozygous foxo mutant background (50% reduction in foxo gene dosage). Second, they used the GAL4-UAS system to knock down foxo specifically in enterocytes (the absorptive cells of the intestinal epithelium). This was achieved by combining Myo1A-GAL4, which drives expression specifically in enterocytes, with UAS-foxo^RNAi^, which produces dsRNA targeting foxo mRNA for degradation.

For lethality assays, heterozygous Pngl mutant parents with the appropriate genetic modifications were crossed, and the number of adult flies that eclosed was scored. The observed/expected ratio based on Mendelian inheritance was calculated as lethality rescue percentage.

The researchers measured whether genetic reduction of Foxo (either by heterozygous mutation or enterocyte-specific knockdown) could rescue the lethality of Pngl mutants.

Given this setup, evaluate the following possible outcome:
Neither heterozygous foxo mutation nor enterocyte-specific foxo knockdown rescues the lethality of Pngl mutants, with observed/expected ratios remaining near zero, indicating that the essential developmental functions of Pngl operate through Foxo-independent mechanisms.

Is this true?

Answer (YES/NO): NO